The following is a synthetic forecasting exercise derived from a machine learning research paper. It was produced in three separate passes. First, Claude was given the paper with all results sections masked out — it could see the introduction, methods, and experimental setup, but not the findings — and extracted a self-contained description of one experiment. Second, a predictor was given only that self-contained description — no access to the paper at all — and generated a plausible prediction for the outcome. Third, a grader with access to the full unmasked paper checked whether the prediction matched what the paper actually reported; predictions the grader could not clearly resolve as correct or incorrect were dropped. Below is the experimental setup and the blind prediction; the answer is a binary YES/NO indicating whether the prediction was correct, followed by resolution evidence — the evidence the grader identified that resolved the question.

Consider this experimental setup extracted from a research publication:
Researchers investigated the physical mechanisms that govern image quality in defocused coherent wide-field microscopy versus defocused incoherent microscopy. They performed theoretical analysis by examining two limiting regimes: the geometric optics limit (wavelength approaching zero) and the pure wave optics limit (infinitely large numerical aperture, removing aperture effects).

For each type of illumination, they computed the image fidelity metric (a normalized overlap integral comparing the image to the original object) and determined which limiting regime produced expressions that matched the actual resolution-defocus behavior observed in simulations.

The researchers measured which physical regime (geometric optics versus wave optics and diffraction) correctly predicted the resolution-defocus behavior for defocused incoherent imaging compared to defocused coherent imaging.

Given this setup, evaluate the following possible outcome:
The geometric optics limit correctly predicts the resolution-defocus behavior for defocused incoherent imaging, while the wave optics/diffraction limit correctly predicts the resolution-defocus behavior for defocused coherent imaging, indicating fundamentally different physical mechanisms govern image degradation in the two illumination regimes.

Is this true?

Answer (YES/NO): YES